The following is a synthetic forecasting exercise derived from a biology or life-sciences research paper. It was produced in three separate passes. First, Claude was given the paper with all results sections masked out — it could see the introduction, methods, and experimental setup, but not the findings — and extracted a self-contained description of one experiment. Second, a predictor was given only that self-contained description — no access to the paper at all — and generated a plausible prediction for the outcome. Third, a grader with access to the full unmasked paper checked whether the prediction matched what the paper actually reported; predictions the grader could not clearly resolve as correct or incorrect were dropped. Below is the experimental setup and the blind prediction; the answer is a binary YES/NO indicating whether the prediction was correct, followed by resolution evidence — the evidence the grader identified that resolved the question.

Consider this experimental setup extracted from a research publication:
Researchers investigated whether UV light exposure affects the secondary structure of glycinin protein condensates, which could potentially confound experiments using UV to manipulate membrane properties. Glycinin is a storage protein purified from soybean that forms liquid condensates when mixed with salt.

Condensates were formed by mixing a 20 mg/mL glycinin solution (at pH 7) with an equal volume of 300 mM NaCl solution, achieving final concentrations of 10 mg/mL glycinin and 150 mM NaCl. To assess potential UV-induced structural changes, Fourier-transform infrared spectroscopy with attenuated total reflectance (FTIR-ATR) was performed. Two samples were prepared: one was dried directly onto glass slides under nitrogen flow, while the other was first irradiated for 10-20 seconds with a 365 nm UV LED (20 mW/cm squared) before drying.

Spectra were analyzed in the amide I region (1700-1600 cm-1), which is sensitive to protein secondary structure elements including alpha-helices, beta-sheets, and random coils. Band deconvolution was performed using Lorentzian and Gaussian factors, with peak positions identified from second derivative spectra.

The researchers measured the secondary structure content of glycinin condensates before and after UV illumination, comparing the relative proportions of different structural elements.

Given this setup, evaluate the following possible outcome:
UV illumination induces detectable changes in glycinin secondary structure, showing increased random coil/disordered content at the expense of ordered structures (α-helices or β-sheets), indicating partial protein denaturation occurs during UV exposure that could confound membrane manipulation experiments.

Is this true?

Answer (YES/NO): NO